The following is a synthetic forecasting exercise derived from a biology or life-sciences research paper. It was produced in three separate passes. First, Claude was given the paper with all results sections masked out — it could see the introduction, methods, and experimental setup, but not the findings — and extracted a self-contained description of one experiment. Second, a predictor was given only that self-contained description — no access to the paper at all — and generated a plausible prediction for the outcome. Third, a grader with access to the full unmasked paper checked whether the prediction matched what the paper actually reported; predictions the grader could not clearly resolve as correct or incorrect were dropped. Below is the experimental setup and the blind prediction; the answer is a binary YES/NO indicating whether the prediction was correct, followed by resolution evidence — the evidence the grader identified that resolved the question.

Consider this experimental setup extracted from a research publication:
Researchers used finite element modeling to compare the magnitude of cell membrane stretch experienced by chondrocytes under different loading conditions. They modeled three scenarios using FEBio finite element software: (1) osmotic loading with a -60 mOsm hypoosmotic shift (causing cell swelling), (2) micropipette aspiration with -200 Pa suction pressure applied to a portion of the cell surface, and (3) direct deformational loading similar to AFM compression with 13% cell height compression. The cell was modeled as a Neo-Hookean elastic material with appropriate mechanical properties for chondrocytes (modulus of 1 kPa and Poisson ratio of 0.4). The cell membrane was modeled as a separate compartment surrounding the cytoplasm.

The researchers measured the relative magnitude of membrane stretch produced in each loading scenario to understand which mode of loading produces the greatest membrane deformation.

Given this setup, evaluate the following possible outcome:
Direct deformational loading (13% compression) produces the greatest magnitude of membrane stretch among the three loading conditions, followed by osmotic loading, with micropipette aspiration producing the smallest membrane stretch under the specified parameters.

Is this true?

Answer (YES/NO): NO